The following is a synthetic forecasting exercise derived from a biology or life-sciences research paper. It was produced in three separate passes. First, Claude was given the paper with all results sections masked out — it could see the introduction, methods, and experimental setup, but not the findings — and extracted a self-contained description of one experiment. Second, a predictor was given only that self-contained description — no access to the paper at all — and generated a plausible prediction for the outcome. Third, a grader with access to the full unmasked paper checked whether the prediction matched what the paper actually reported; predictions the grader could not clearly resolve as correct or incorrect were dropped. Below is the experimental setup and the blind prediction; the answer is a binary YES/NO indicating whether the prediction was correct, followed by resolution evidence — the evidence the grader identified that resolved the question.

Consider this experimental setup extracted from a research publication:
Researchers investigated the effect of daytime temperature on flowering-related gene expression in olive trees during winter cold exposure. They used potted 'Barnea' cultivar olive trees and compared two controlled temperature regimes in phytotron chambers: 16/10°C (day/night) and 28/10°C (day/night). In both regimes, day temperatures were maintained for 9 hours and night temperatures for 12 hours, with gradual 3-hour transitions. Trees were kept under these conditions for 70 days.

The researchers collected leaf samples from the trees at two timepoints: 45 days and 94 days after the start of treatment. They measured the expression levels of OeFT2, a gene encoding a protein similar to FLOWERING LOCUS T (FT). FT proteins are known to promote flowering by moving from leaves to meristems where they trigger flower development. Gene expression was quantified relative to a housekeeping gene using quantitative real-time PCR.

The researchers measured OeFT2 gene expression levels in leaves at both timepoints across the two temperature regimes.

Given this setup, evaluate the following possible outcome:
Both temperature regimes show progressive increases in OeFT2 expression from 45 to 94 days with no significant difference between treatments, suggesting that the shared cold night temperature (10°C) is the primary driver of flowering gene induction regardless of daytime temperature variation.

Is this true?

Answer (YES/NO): NO